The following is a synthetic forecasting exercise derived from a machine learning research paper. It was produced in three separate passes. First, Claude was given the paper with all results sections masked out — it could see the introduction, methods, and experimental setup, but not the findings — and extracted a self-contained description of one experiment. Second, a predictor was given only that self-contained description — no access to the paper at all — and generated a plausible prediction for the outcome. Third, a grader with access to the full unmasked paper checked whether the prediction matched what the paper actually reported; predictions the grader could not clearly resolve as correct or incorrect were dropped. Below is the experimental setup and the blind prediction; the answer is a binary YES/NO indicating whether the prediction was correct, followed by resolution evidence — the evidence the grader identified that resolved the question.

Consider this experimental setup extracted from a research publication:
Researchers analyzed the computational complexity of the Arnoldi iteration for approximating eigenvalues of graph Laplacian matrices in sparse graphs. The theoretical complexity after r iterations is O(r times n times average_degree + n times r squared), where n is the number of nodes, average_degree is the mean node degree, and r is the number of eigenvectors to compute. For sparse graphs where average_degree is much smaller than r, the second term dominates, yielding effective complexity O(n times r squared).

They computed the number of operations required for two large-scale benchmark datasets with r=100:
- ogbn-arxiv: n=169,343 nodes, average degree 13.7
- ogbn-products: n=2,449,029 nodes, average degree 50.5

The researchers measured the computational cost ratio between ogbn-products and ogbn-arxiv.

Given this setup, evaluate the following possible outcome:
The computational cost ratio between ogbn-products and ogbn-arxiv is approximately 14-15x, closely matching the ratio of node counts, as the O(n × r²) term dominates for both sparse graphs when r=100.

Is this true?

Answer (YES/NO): YES